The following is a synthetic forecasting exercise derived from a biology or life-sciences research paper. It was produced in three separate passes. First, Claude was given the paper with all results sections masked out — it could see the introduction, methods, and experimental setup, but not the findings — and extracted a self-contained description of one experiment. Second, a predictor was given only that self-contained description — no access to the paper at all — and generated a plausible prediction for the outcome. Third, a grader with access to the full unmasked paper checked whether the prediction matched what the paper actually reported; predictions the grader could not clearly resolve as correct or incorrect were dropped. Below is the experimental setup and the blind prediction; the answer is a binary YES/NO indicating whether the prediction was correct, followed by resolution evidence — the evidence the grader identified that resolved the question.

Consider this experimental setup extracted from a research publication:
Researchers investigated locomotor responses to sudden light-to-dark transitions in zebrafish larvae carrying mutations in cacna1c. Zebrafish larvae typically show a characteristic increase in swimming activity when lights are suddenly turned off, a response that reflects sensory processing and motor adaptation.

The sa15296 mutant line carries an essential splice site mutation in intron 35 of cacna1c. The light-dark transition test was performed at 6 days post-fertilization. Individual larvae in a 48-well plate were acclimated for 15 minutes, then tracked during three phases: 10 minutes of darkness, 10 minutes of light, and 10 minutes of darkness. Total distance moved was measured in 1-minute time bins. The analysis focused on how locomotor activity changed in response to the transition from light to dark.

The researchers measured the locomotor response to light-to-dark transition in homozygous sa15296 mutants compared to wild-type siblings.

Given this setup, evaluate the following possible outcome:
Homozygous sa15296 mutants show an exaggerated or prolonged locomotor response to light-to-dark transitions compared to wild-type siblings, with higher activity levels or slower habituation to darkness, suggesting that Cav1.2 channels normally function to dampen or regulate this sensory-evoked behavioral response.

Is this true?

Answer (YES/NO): NO